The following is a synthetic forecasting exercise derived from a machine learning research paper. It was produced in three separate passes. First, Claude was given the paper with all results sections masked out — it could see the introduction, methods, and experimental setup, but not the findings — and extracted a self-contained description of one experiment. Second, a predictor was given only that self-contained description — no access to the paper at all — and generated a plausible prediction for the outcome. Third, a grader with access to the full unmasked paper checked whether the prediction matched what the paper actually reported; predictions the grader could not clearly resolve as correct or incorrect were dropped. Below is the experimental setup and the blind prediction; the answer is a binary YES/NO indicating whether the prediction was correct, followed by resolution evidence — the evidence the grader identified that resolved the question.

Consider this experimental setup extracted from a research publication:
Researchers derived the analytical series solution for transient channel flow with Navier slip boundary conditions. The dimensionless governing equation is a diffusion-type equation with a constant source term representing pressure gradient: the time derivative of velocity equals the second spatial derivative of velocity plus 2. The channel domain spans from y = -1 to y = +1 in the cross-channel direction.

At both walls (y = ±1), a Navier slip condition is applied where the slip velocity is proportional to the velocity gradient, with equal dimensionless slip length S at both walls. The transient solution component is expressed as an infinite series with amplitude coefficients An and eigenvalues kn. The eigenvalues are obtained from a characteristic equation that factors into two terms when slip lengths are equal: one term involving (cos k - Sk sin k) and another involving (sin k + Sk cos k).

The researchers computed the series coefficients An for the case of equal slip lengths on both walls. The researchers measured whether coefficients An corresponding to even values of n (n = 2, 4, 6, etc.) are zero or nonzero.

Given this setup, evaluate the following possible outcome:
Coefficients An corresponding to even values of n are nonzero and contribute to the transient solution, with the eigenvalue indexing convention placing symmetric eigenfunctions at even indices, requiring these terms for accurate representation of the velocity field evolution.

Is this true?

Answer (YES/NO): NO